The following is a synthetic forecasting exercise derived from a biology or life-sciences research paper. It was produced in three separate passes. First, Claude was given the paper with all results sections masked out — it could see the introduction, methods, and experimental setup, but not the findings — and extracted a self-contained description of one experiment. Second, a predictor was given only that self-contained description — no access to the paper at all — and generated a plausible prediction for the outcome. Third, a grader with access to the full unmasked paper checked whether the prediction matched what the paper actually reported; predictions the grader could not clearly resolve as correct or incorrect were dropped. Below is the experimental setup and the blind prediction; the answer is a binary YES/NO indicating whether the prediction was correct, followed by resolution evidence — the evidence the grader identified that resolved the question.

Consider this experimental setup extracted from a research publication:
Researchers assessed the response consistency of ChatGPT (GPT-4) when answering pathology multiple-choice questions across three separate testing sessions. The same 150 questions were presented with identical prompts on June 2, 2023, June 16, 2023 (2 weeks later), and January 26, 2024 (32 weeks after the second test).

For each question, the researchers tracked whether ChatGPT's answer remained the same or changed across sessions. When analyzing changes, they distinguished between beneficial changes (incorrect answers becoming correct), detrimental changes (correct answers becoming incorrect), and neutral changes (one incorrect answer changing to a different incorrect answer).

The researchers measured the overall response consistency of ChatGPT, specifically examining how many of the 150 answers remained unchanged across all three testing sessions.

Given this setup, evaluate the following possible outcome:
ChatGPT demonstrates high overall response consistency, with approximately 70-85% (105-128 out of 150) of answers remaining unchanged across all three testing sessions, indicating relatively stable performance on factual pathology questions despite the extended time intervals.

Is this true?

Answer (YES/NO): YES